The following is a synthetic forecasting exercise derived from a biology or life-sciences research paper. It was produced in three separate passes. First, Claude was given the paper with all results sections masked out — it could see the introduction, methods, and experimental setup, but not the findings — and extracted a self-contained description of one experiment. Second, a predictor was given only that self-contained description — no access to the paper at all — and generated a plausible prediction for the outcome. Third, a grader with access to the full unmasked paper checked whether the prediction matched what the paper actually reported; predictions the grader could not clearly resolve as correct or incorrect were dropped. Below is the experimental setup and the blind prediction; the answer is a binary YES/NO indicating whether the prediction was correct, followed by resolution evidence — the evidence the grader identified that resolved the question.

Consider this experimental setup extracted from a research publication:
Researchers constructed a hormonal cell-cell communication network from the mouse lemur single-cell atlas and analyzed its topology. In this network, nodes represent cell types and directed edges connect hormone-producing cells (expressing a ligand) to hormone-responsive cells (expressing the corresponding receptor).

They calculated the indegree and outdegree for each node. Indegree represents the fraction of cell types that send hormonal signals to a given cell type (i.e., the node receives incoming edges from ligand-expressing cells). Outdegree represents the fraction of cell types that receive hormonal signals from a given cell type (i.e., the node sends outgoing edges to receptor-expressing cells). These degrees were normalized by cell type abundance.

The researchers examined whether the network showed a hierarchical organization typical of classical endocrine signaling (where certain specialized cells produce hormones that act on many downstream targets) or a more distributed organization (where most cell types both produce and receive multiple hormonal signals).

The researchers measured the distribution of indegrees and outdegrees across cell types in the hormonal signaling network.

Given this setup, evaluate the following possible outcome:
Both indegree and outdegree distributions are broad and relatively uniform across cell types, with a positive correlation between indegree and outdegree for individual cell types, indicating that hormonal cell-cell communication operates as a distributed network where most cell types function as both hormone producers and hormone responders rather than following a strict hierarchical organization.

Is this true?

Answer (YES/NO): NO